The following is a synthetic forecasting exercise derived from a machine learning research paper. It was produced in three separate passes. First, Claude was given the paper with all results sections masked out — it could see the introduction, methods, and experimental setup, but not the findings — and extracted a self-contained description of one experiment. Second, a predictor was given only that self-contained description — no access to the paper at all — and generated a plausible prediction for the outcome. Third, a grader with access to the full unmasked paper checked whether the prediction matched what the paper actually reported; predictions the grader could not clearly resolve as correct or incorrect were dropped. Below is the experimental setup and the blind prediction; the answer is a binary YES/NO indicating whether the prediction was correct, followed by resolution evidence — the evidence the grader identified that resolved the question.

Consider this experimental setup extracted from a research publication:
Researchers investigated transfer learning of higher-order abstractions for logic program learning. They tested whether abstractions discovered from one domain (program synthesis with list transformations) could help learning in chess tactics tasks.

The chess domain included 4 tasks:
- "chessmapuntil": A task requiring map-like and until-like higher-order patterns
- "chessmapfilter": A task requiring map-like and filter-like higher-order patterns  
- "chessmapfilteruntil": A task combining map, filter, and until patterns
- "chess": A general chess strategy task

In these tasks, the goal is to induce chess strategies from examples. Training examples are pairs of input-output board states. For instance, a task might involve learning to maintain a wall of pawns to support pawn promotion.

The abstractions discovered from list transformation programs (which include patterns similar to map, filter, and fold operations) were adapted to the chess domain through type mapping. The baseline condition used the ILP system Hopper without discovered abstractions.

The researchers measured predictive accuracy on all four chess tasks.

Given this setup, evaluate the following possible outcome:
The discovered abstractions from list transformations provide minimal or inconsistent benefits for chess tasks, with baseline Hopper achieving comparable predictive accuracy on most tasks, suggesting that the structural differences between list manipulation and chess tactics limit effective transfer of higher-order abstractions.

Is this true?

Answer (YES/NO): NO